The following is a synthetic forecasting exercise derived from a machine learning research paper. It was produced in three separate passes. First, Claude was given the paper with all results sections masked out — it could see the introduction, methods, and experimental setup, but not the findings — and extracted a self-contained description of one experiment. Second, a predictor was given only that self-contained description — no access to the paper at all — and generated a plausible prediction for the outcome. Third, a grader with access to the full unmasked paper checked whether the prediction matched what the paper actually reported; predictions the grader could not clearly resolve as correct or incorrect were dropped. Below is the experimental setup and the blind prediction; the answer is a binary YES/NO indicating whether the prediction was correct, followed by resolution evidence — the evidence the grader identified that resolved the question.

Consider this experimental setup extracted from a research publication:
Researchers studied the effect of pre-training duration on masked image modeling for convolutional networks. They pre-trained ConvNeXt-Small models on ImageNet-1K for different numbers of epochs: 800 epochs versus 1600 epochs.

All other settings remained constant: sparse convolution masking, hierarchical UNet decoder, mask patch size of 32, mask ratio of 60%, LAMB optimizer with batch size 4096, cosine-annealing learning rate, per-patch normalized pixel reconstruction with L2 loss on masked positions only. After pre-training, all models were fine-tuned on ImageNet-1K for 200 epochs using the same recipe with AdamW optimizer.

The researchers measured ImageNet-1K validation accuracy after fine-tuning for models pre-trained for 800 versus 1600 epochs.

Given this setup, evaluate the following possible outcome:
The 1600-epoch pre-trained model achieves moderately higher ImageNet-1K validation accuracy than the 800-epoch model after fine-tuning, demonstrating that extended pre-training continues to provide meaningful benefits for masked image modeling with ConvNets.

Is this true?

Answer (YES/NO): YES